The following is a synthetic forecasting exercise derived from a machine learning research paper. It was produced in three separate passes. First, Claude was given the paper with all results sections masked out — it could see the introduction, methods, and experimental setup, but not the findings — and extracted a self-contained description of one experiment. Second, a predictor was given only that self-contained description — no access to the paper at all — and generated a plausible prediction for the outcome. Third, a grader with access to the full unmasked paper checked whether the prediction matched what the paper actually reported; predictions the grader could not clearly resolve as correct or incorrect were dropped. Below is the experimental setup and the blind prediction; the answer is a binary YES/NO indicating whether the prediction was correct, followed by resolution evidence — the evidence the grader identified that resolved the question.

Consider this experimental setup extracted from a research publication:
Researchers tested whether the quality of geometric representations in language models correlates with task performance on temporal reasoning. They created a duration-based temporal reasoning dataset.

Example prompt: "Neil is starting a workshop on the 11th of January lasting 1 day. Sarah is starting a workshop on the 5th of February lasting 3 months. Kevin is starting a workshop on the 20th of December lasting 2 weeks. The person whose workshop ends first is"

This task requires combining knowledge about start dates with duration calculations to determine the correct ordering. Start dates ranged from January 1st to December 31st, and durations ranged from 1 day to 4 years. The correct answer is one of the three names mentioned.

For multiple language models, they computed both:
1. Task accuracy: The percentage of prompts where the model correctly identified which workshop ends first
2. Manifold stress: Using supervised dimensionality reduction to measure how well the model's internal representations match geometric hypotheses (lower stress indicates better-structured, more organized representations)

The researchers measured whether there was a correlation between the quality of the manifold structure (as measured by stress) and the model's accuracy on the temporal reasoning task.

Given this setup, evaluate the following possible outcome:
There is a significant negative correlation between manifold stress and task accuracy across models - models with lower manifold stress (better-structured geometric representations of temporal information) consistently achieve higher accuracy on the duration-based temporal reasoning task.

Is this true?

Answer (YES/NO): YES